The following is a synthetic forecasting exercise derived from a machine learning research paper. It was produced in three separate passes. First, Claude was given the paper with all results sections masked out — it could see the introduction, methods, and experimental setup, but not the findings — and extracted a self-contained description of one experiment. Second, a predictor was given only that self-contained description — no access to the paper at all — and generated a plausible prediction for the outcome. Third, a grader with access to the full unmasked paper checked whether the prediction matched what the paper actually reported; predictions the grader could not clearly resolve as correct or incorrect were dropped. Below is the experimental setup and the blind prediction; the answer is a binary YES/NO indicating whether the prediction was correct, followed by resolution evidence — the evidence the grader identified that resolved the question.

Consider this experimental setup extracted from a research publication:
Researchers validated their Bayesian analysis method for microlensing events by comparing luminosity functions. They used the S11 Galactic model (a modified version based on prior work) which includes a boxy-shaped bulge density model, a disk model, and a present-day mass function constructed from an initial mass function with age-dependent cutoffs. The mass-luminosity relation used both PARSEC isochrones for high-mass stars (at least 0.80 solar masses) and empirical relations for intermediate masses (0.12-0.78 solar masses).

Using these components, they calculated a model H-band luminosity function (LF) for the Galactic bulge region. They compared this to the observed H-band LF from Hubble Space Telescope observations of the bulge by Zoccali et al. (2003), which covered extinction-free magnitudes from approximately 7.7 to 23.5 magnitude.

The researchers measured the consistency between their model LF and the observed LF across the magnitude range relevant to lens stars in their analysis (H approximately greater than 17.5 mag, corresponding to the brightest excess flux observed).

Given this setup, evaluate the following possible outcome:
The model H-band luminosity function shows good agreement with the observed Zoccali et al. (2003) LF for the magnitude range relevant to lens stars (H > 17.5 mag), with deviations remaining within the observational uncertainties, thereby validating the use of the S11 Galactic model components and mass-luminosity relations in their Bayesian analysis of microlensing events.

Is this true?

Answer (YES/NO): YES